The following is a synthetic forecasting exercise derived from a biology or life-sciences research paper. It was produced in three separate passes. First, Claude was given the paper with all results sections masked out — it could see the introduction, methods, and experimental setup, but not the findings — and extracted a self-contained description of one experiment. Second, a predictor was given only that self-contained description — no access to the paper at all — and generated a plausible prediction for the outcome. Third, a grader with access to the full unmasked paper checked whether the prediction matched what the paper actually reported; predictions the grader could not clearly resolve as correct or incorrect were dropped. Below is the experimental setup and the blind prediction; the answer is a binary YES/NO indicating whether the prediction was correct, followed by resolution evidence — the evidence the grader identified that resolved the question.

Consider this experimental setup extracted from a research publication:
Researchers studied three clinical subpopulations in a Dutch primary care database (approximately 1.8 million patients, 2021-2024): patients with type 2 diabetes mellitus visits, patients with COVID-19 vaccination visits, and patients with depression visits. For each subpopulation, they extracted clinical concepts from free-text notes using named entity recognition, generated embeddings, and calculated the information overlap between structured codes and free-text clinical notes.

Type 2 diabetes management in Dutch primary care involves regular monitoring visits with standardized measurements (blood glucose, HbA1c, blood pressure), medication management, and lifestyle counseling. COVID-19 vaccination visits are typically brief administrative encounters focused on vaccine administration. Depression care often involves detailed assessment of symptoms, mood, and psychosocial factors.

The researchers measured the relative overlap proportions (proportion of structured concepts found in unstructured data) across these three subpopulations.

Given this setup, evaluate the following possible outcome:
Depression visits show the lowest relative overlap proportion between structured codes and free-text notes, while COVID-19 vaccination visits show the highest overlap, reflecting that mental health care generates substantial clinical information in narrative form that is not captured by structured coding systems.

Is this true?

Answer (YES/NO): NO